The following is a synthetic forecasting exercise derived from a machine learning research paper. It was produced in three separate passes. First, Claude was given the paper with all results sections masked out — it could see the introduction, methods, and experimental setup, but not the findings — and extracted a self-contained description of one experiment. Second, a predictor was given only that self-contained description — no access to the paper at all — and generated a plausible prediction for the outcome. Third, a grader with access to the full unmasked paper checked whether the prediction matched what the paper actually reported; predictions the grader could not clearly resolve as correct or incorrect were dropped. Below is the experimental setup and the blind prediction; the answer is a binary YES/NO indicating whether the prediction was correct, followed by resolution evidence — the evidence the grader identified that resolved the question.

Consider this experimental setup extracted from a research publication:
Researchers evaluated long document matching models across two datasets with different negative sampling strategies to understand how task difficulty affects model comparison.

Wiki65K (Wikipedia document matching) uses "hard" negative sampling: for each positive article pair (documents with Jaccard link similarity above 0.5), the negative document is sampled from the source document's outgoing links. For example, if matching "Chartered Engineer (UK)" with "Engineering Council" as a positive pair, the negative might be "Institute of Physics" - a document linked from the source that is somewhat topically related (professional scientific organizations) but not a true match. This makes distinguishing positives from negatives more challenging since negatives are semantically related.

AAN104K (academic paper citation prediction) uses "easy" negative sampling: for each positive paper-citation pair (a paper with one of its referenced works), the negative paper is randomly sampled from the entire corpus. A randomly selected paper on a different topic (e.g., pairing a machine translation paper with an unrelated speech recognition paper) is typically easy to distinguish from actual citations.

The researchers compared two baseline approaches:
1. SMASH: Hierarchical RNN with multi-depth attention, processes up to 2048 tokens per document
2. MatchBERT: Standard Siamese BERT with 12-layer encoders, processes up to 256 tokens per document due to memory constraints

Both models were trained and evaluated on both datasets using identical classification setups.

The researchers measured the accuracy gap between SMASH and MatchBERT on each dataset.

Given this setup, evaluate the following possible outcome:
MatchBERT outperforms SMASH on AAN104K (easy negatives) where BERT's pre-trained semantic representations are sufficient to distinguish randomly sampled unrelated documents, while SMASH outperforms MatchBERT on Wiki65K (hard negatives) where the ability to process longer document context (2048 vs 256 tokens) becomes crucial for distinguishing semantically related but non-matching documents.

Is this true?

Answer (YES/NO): NO